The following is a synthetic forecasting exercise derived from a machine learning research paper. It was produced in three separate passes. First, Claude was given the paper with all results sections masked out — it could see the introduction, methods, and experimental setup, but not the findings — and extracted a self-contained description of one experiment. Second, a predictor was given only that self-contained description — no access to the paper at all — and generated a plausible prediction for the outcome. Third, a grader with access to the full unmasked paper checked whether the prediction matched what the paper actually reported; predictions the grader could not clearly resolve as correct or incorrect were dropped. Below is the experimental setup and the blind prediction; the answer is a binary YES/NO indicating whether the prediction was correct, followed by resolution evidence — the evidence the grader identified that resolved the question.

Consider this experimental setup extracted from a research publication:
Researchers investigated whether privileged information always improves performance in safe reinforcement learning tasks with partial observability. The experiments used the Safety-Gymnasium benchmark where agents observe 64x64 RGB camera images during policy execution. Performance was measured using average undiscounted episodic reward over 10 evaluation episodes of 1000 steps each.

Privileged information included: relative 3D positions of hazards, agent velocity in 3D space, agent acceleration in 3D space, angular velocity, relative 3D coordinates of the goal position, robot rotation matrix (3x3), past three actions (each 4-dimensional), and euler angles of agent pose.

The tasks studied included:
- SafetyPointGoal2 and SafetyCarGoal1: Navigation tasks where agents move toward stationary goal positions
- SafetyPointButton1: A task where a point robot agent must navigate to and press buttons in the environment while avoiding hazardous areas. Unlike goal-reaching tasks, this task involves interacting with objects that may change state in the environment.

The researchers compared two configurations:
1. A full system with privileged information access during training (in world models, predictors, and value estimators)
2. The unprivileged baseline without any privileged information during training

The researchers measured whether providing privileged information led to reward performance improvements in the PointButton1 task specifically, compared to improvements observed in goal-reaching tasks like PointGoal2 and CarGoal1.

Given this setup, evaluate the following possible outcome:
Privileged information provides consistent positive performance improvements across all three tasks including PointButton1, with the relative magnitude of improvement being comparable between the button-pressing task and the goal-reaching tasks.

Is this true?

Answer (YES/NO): NO